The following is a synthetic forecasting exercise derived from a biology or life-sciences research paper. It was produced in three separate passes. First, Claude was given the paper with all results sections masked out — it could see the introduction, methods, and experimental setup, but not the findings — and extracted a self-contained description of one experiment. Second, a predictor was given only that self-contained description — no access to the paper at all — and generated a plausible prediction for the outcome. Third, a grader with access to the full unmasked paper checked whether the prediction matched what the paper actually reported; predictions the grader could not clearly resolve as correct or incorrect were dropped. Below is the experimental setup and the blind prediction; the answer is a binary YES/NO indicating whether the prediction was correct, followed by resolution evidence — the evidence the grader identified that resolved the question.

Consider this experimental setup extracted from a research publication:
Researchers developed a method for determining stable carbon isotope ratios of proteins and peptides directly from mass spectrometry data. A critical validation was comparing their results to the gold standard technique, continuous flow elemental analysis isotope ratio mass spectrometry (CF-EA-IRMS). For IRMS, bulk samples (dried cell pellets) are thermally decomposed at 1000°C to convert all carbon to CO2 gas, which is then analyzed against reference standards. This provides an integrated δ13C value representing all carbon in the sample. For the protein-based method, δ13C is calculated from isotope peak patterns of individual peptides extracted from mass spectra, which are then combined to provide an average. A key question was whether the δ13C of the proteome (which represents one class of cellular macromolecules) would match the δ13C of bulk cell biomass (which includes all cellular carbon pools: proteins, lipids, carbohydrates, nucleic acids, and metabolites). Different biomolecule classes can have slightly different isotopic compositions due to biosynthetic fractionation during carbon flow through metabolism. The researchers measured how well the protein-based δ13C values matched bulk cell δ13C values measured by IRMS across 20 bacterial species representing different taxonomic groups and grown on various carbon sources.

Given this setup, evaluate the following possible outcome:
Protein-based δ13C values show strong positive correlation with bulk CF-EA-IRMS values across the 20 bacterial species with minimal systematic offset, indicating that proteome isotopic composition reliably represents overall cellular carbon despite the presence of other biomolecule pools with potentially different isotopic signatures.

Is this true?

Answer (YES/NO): NO